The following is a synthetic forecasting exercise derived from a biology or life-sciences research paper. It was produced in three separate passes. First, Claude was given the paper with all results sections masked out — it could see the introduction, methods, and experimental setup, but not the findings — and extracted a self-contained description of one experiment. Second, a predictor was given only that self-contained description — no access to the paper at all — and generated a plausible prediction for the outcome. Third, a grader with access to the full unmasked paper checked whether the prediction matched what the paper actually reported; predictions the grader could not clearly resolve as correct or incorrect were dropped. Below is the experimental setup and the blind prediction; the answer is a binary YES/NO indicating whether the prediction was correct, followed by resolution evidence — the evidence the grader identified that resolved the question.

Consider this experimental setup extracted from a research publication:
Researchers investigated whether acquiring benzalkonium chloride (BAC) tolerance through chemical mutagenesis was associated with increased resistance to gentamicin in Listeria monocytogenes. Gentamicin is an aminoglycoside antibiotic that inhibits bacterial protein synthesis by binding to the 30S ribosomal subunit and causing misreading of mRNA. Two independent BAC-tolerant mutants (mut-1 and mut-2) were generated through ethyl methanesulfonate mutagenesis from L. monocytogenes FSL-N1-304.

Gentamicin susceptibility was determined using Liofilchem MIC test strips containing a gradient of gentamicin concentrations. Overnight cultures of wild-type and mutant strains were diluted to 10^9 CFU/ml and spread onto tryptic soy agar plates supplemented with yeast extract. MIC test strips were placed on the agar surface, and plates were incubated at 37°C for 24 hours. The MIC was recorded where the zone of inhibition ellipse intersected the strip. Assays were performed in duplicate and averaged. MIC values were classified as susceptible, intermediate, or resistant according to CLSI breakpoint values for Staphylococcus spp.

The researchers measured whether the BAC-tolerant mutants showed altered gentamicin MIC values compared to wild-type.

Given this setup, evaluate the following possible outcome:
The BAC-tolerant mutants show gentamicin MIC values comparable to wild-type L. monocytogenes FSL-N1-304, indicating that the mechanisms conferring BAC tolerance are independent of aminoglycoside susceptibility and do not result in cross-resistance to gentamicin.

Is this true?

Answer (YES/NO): NO